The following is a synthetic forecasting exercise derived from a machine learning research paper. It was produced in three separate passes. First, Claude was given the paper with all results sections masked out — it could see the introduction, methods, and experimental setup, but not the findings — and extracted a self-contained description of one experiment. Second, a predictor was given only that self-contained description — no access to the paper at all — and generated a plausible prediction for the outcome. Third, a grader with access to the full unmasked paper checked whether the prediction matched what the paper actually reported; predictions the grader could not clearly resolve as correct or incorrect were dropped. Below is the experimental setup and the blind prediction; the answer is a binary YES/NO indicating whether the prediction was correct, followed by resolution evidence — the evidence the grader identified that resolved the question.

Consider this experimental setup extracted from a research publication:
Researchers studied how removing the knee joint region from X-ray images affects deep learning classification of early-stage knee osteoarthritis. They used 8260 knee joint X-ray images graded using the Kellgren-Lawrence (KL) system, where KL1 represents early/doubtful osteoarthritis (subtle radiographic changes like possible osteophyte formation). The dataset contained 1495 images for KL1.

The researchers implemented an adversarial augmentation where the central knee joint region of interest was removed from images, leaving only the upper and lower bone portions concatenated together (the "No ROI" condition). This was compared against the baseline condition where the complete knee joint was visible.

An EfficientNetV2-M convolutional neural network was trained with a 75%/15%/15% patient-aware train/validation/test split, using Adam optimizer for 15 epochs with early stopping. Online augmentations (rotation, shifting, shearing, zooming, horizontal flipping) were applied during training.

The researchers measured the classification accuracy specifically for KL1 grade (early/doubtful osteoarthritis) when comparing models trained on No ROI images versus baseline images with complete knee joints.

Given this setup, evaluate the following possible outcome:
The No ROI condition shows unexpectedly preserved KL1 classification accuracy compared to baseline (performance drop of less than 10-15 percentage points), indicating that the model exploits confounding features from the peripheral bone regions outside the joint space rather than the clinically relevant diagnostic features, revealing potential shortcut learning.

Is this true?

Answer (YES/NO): NO